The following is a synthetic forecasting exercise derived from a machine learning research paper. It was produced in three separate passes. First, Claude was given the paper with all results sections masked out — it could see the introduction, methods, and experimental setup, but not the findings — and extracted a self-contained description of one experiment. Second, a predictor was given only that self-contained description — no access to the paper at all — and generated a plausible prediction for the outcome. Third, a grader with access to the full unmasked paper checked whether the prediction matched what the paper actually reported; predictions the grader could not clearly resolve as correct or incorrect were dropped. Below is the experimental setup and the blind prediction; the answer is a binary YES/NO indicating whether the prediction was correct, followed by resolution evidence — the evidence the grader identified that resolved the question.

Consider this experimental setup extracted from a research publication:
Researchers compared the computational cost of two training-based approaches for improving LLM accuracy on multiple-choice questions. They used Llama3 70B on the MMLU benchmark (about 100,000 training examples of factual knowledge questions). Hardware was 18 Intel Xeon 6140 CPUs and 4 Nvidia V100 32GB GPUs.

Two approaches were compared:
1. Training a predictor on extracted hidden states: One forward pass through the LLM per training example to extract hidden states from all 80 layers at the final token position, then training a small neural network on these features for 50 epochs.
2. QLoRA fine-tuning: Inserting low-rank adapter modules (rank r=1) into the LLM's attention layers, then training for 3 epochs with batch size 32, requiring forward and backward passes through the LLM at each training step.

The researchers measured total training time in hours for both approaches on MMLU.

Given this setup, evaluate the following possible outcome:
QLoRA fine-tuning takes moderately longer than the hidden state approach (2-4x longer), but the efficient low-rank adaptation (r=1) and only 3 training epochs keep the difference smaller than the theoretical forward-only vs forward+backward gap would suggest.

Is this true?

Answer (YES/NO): NO